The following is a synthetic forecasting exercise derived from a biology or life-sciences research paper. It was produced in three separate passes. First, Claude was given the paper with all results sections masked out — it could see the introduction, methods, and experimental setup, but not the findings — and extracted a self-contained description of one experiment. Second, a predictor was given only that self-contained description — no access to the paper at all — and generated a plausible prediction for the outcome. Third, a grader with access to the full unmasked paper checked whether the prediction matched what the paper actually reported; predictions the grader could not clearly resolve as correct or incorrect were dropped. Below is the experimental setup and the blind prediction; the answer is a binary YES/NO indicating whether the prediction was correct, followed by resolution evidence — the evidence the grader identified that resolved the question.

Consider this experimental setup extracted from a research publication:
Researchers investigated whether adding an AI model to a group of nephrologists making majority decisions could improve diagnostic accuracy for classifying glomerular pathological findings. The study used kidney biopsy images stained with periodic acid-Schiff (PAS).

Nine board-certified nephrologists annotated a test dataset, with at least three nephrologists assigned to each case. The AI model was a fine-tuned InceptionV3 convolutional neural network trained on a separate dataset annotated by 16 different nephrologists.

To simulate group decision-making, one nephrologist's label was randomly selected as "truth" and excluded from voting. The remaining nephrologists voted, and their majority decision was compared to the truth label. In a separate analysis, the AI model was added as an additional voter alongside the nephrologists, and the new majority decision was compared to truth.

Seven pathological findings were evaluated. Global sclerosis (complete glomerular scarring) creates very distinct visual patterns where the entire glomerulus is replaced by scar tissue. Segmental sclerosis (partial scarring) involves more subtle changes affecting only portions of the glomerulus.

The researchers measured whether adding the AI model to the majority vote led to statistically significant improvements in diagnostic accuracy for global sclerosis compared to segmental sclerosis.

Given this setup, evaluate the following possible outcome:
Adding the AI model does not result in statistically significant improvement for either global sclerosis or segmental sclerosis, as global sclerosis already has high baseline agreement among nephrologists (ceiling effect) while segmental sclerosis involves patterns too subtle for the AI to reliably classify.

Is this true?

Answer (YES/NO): NO